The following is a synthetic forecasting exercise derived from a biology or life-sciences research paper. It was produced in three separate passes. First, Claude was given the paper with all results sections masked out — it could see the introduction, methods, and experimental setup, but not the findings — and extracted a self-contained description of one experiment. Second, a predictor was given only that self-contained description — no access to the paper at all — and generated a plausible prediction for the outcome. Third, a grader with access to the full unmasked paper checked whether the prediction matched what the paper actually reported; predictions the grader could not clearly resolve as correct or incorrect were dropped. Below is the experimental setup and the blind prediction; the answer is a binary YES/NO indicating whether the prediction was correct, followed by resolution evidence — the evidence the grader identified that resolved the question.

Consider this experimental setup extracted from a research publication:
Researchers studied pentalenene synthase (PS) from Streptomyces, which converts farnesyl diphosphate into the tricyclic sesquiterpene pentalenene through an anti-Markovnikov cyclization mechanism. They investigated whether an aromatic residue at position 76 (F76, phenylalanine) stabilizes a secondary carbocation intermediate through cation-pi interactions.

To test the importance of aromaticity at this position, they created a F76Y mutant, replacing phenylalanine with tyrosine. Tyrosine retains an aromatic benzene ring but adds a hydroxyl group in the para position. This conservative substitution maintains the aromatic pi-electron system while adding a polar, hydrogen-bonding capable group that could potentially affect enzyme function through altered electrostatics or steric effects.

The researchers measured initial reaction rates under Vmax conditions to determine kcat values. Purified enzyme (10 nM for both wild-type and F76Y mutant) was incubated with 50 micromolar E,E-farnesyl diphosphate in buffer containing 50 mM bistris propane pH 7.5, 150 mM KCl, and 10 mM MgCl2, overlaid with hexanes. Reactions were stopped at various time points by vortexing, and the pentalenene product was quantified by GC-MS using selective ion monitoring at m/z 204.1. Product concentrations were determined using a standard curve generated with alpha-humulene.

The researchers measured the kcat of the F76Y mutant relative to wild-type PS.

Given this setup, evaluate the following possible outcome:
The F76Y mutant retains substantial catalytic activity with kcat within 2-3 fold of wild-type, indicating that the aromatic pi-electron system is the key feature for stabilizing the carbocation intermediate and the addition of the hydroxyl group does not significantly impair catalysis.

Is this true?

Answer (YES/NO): YES